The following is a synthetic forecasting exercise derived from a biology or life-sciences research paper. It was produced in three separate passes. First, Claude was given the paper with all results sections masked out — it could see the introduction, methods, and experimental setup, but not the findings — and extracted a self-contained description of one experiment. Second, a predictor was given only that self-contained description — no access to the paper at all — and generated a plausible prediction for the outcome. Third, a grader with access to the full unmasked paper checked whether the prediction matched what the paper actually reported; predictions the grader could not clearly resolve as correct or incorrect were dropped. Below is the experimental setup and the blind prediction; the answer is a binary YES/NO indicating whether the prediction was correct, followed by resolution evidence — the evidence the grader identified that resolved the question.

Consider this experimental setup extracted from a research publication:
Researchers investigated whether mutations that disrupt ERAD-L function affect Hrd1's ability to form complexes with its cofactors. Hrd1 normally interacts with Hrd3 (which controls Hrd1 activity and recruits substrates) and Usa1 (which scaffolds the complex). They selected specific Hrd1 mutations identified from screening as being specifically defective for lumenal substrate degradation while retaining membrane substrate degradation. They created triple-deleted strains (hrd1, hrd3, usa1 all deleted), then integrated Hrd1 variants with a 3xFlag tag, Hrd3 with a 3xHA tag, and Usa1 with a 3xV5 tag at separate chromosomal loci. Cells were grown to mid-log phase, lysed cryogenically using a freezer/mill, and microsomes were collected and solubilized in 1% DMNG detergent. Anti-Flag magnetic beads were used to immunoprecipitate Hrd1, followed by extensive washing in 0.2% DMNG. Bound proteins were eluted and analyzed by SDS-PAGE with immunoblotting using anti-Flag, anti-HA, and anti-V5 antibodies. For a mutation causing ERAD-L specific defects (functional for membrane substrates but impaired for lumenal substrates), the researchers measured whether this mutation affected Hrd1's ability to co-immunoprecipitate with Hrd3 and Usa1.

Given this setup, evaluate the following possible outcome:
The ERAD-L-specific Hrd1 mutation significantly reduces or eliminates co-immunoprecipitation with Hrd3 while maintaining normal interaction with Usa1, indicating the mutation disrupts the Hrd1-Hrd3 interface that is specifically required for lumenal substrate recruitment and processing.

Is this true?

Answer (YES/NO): NO